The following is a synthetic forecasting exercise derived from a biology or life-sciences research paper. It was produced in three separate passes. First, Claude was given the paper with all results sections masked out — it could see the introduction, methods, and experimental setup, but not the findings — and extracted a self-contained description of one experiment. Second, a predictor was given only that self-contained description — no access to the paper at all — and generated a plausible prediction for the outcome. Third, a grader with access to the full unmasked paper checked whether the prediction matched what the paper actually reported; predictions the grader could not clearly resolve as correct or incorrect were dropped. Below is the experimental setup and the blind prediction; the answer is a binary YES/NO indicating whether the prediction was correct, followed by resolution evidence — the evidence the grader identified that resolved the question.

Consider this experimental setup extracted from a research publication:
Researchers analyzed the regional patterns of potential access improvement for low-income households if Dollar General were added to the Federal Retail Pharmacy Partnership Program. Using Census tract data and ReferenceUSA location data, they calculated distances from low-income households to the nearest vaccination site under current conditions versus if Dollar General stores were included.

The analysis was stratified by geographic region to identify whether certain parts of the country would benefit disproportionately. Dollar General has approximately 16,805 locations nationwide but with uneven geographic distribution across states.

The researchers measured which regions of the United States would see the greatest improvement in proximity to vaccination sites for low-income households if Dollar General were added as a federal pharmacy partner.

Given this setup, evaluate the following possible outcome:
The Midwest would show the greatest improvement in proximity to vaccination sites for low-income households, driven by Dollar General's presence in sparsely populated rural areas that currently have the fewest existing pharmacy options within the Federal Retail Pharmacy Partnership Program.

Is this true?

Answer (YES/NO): NO